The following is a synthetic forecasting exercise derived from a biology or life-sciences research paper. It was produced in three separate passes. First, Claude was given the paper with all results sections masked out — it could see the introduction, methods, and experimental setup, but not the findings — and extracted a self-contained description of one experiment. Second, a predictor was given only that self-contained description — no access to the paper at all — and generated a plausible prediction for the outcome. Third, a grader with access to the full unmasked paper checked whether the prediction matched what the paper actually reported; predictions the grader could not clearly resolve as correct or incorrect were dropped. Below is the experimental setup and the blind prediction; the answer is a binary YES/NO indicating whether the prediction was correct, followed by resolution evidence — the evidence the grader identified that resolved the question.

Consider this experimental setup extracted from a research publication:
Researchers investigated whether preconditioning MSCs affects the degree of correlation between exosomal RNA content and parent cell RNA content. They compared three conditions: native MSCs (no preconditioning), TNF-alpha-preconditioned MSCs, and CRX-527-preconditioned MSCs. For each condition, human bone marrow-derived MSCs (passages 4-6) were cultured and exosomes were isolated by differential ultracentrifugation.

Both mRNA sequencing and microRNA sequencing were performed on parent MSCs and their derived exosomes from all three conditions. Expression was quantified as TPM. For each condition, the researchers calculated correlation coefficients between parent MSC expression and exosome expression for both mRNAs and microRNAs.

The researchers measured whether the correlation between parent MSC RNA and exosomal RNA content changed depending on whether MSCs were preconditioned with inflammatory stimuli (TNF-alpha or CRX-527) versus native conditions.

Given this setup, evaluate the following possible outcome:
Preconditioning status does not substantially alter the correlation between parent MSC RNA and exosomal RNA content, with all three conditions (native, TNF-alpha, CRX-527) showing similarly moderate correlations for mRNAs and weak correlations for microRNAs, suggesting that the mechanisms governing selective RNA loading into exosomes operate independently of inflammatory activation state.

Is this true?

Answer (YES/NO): NO